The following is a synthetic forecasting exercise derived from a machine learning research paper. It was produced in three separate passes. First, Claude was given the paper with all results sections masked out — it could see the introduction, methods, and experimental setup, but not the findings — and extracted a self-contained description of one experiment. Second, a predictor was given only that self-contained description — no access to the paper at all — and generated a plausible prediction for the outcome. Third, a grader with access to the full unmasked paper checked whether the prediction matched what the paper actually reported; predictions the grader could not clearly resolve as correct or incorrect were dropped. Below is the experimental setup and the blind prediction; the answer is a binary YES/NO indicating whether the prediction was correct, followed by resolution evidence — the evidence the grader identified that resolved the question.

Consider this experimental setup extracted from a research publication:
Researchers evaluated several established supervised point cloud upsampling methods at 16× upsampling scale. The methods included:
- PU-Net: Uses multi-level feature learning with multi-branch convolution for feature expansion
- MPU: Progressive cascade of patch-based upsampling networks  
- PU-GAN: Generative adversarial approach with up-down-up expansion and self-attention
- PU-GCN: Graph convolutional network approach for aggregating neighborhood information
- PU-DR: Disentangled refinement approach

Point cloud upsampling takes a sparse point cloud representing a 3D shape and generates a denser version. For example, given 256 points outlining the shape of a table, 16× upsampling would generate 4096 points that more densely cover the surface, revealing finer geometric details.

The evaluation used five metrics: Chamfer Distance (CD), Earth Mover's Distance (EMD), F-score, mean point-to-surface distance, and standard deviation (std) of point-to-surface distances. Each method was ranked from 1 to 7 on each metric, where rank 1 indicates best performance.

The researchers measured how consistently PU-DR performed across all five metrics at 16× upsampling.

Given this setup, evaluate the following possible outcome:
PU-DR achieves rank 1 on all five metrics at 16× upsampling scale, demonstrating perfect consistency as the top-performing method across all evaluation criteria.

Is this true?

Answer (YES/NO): YES